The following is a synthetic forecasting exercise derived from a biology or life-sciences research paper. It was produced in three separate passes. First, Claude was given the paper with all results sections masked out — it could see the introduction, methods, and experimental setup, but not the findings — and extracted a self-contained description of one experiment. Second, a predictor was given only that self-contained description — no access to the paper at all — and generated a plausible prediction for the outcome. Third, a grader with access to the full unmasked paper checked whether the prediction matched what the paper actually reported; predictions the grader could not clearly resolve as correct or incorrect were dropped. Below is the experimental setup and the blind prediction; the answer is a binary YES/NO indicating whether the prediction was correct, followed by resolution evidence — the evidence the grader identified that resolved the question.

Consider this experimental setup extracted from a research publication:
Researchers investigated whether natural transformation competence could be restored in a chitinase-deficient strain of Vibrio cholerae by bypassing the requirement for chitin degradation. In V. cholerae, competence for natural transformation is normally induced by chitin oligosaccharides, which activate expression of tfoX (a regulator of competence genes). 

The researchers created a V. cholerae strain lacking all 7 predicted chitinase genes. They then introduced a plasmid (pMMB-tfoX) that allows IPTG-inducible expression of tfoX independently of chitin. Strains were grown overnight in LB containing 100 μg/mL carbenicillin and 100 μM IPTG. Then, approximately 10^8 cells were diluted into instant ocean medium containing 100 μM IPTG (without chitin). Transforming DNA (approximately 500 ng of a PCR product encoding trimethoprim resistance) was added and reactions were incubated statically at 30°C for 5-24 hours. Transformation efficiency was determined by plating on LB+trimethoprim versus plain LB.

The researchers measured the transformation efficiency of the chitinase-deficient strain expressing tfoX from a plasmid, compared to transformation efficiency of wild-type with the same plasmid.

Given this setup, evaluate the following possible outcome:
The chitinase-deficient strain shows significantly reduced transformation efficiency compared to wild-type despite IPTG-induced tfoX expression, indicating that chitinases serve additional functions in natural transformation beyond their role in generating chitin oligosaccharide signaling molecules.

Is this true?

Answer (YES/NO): NO